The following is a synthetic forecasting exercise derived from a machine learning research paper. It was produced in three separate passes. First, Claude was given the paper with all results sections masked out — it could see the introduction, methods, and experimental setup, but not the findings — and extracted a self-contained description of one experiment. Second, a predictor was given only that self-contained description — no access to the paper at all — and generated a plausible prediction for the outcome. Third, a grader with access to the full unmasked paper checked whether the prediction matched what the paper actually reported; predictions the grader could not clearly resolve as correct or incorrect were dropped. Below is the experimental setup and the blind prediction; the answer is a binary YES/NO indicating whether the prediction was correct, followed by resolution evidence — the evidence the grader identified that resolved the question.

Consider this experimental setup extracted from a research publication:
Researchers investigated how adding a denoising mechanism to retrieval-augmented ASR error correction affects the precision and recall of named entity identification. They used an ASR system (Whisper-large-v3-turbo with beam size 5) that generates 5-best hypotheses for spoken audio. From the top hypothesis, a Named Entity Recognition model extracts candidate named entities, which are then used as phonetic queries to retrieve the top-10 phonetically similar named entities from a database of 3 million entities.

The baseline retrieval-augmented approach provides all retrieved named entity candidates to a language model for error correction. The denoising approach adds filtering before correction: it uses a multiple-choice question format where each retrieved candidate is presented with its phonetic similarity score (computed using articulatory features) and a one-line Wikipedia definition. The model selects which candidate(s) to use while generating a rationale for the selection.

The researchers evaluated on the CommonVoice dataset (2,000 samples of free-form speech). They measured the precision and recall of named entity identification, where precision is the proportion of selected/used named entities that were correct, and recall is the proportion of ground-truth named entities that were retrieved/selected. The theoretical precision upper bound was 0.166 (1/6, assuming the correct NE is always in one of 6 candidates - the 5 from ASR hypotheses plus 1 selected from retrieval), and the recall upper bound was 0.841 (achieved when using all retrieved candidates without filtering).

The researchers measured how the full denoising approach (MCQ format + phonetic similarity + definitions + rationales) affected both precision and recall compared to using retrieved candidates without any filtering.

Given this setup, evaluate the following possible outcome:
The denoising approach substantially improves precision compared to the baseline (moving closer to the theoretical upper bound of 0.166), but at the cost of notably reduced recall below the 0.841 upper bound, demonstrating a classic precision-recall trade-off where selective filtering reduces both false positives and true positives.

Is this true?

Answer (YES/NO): NO